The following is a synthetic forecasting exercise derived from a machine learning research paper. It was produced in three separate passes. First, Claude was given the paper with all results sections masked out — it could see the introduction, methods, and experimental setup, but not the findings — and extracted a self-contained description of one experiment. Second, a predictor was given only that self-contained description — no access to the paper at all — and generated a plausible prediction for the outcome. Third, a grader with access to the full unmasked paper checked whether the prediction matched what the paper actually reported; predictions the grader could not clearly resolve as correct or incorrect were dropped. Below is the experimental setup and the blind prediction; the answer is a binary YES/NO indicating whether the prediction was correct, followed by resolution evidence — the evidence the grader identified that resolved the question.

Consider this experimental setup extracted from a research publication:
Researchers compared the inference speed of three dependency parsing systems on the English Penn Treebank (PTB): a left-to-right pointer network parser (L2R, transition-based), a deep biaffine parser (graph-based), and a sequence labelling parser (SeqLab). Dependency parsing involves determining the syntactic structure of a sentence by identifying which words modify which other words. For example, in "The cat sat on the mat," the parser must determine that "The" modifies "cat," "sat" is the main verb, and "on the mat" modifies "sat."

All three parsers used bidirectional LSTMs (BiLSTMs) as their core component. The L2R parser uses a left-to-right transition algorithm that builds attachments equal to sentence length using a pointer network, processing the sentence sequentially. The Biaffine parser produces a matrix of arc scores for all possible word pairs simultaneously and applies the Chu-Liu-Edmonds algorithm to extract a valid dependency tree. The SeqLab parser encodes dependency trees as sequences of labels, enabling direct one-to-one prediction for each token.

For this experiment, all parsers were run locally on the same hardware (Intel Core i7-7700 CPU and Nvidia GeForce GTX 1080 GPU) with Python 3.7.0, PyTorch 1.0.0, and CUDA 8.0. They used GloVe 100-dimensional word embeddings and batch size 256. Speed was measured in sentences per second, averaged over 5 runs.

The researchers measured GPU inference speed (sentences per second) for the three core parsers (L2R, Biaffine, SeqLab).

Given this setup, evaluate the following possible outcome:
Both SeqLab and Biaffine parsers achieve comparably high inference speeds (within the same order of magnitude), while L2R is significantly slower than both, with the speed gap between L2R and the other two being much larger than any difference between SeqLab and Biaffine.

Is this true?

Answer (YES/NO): YES